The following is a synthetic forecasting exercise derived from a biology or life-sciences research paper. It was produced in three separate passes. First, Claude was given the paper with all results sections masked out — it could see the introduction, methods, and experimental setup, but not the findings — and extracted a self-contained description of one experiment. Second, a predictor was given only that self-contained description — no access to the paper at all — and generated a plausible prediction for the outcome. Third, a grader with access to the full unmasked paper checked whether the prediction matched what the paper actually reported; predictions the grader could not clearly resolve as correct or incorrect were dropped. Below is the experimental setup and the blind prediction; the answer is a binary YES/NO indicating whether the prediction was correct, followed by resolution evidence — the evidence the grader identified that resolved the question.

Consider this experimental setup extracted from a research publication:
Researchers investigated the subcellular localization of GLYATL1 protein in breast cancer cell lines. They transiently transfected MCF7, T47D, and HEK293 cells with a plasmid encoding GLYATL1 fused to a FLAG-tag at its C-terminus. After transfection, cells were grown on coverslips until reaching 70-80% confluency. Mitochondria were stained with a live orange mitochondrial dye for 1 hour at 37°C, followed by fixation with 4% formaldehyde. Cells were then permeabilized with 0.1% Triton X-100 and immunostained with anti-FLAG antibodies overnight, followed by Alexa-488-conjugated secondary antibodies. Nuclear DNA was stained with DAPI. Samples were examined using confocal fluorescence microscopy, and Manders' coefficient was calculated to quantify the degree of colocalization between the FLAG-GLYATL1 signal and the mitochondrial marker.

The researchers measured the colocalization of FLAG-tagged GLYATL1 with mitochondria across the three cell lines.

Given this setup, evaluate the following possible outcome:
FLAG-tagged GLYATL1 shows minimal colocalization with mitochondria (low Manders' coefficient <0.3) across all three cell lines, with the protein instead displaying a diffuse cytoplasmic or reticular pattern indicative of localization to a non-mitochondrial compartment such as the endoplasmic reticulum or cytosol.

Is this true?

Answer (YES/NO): NO